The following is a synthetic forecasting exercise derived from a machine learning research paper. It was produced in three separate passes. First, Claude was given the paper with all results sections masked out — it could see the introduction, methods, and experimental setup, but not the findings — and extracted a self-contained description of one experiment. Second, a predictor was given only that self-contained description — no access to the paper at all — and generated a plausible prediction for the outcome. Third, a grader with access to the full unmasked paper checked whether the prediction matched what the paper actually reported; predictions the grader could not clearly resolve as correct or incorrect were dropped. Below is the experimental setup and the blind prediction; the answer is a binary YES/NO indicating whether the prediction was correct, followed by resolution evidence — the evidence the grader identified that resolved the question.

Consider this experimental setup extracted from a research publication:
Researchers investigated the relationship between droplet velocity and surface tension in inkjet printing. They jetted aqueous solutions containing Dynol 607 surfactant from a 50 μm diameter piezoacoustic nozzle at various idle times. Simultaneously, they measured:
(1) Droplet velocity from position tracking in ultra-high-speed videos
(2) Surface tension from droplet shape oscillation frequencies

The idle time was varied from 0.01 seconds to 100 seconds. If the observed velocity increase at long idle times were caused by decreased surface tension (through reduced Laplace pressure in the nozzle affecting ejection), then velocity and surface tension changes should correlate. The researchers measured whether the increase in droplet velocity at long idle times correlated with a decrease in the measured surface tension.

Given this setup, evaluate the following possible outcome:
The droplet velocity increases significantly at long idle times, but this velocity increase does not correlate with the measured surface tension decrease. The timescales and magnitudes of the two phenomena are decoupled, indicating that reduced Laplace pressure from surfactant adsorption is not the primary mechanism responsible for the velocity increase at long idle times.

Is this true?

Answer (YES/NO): NO